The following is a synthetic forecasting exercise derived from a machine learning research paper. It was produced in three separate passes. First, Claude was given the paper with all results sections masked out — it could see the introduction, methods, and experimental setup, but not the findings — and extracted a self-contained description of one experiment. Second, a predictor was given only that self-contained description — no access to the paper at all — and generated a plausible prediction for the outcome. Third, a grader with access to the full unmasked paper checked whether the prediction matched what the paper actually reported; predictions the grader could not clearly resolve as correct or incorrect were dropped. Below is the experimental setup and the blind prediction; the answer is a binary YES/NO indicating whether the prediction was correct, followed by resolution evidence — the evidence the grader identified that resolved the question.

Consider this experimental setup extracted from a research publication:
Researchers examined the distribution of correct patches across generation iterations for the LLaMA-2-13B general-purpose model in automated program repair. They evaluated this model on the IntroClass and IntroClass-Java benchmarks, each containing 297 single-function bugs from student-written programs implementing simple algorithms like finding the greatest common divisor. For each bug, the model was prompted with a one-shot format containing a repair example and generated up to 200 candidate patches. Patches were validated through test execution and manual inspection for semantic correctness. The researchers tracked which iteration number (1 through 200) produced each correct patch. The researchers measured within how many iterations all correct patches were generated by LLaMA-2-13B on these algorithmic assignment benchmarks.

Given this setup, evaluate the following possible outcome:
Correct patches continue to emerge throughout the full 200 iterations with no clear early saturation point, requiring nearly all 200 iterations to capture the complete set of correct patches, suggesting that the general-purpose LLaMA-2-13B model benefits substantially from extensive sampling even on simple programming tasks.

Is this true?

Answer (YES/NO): NO